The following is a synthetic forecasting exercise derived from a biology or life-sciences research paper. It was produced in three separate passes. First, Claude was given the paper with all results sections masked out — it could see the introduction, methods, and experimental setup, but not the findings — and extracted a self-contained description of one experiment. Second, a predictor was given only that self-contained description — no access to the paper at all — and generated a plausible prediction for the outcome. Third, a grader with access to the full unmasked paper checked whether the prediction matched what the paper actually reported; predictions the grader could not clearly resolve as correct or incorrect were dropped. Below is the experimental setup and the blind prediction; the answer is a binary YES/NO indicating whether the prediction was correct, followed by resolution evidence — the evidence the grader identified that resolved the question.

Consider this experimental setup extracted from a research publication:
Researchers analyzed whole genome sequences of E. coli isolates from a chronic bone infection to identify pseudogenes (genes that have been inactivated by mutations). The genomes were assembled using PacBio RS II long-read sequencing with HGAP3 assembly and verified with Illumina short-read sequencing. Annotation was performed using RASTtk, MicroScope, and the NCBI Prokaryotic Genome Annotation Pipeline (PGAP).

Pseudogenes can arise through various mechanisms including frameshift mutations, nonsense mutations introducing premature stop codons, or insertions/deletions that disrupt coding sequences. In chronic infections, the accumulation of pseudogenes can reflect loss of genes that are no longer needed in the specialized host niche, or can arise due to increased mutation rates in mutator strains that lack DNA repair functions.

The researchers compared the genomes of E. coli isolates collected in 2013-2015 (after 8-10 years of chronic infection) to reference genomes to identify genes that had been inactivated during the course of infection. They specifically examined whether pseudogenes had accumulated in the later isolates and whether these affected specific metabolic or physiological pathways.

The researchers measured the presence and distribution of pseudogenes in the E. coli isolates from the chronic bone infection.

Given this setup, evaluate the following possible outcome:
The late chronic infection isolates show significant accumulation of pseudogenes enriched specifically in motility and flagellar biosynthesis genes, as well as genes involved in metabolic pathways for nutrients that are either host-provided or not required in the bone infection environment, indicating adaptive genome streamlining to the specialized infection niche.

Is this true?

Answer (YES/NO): NO